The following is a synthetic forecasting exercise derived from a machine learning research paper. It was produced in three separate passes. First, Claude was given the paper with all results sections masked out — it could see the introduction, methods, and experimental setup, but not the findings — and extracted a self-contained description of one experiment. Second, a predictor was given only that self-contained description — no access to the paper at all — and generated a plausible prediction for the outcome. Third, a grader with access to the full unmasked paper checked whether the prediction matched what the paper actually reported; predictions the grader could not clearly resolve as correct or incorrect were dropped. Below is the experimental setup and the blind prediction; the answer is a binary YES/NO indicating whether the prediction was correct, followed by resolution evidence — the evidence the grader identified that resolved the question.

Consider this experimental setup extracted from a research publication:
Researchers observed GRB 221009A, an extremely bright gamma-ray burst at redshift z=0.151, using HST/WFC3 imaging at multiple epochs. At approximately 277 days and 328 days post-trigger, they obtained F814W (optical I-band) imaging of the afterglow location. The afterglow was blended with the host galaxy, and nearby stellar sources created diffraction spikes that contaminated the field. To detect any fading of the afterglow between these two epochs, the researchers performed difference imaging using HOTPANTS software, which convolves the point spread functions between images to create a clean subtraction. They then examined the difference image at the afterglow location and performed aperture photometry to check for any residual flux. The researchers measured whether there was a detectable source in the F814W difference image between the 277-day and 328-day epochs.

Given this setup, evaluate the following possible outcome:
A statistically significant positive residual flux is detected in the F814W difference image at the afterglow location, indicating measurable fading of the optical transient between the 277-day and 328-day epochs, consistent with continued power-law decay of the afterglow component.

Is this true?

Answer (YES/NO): NO